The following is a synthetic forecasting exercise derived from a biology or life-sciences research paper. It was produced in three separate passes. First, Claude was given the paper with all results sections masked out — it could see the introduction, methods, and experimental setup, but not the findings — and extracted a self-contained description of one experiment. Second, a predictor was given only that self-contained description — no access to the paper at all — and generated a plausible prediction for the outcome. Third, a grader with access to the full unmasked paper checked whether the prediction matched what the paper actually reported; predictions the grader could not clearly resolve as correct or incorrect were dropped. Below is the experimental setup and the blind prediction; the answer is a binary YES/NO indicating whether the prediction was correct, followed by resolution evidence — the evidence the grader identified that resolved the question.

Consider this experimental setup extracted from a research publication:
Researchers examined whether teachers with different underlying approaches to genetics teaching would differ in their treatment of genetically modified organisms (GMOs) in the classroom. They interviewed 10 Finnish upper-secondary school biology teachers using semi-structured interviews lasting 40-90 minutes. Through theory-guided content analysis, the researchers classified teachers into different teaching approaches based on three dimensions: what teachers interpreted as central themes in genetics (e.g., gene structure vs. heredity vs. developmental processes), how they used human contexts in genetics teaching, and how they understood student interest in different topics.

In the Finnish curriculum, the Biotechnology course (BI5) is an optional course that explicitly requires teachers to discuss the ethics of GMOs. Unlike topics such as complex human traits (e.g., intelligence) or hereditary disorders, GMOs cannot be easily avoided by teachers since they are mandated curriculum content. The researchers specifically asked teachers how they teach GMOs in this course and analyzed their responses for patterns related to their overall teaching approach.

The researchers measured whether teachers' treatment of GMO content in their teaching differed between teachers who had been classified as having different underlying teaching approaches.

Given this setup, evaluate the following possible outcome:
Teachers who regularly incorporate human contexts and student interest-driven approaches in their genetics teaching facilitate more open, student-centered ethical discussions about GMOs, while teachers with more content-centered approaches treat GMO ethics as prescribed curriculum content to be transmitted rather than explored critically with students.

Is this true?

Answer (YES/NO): NO